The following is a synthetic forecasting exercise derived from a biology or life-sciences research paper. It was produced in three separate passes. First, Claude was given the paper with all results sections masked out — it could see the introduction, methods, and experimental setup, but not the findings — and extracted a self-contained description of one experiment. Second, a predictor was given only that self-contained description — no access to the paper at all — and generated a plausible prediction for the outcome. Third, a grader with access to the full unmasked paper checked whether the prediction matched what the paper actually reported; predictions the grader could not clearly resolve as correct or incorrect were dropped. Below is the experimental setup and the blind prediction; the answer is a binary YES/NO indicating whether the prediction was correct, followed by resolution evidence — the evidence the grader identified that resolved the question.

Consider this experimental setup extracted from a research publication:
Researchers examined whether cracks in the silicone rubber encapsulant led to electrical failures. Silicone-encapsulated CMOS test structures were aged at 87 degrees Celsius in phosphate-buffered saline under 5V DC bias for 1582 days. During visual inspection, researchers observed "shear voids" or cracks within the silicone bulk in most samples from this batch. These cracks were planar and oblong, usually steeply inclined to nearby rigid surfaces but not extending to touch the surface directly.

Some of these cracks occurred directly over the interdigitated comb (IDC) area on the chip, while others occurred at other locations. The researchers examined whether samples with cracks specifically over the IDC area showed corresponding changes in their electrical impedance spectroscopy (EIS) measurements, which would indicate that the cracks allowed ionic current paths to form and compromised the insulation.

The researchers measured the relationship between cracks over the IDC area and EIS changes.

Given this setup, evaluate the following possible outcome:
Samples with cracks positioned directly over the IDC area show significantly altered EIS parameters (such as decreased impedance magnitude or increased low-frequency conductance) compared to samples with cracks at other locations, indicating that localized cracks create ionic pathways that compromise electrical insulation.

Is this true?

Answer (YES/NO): NO